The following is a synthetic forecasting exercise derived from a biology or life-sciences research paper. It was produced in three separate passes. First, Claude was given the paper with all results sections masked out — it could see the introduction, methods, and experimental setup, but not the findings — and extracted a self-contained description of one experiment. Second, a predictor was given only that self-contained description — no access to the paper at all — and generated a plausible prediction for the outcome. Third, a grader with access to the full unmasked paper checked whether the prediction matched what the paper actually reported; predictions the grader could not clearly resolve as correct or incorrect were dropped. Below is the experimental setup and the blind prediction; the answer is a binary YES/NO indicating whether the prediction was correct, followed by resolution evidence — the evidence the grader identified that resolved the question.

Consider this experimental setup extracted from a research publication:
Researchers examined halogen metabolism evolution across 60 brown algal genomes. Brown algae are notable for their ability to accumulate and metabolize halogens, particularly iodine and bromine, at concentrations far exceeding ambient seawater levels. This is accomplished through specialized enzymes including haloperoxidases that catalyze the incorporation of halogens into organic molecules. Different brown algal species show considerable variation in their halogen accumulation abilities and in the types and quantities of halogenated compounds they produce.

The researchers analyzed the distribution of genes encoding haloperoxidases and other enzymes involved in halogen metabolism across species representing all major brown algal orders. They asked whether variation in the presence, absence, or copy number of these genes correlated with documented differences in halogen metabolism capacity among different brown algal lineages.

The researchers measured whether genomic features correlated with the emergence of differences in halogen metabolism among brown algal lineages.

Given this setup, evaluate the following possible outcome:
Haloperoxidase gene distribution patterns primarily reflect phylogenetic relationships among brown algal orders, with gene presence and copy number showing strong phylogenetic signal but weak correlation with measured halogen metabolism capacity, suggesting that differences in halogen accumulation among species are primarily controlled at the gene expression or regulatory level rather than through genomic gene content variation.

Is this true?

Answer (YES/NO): NO